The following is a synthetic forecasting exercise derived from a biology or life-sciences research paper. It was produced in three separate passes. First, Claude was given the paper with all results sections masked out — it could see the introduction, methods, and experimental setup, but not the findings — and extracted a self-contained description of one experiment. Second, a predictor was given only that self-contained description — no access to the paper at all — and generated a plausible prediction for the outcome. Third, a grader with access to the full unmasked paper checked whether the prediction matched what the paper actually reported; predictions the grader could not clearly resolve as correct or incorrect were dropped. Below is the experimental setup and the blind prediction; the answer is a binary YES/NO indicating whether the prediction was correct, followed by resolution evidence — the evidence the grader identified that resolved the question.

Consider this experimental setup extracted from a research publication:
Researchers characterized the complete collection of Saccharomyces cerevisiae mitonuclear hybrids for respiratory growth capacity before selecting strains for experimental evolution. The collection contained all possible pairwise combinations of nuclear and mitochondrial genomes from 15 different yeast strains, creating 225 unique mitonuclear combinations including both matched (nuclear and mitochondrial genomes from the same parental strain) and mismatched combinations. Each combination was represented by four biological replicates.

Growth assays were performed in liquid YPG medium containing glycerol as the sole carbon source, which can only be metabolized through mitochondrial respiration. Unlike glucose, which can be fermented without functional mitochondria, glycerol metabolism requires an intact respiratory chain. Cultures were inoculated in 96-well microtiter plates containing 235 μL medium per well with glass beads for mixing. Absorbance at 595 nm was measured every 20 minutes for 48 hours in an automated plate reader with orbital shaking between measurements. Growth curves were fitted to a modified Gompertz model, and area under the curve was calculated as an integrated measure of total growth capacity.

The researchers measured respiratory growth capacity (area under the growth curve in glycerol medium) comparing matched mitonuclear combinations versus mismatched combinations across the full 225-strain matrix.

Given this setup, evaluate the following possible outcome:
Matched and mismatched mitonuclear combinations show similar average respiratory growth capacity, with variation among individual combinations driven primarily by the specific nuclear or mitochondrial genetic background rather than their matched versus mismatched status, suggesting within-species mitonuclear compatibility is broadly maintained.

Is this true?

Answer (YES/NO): NO